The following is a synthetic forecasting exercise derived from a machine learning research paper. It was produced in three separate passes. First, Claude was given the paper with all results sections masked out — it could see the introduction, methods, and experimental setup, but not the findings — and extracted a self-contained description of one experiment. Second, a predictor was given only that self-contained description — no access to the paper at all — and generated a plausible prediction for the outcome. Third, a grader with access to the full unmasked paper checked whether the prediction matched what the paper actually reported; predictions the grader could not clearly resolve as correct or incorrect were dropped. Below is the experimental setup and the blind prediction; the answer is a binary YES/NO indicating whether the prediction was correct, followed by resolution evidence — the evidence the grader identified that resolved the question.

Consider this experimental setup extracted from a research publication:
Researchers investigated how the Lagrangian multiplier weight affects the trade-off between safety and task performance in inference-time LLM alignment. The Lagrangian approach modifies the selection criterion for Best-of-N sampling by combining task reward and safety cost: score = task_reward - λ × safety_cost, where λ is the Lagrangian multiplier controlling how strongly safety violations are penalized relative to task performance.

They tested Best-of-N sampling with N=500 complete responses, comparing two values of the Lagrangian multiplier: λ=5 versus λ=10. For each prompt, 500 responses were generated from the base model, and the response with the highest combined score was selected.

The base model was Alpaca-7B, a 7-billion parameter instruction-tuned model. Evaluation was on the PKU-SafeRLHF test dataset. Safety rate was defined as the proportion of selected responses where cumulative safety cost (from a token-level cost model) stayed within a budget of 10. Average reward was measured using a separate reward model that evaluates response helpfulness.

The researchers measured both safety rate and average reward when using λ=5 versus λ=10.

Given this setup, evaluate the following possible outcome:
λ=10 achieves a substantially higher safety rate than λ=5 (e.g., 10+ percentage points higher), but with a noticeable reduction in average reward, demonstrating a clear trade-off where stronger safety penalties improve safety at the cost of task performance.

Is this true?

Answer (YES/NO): NO